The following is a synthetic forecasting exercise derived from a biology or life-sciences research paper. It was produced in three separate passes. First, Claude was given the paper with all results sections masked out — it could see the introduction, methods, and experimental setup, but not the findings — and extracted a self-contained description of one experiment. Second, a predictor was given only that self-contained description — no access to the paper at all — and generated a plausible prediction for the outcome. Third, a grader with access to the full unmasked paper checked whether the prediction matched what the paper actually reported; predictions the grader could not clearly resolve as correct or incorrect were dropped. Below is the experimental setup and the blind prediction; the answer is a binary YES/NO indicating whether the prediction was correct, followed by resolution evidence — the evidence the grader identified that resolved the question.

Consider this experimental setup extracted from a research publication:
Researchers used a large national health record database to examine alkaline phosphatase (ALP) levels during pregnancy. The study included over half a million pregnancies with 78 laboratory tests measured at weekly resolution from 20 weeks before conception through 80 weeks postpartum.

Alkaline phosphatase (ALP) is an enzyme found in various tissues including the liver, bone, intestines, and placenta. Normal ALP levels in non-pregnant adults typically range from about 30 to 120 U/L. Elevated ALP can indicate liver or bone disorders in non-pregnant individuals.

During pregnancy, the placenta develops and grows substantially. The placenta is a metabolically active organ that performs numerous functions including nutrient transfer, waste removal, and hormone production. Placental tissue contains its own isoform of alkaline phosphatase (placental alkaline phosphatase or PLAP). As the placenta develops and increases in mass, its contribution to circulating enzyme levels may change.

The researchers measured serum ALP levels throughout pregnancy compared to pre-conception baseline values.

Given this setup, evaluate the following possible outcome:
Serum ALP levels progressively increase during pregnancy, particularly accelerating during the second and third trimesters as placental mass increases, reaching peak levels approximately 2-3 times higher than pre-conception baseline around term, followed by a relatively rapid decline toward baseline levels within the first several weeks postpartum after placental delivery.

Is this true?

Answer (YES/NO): NO